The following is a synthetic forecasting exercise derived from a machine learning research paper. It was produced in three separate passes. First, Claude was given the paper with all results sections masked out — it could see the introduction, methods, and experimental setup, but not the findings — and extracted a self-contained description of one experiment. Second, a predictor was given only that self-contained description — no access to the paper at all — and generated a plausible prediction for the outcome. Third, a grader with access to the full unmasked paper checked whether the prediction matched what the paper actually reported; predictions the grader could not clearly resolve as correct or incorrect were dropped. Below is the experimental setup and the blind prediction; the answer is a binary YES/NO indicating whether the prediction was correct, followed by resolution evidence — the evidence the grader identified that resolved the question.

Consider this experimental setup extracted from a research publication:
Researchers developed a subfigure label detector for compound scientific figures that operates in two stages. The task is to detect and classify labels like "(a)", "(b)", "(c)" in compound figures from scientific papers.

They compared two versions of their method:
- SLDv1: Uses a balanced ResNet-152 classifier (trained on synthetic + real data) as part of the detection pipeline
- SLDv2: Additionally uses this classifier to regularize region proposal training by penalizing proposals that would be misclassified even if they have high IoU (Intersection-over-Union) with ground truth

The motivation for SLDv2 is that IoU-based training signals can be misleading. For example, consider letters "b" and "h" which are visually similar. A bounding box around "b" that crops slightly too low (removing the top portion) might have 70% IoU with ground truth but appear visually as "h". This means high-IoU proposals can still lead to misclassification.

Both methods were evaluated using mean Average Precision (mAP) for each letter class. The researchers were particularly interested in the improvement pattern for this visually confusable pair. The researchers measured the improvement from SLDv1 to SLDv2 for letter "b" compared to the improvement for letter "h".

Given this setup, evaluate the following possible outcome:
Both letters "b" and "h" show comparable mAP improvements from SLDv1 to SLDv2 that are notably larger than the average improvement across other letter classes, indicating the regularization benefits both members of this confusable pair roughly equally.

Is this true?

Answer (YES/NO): NO